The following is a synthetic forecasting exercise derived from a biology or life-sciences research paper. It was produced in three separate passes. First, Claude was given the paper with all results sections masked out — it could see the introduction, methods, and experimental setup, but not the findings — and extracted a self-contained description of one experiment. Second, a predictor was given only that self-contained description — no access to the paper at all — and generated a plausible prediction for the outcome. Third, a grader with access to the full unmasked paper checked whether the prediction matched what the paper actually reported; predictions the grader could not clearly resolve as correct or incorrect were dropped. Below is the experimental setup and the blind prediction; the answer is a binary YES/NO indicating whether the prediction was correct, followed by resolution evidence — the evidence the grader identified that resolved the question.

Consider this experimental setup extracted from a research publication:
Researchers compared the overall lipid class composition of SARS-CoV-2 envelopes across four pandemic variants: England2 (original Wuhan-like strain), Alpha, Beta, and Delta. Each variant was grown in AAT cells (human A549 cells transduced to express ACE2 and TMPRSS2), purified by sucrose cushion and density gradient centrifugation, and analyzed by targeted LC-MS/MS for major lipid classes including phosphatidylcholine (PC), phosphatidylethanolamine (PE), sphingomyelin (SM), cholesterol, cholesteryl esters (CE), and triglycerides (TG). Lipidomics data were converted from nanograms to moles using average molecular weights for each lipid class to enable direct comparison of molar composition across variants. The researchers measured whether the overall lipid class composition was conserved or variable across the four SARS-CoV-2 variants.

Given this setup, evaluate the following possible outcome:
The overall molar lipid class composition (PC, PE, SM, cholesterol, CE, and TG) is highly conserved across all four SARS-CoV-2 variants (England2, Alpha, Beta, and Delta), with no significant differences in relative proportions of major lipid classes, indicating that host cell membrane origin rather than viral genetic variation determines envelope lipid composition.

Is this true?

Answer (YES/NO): YES